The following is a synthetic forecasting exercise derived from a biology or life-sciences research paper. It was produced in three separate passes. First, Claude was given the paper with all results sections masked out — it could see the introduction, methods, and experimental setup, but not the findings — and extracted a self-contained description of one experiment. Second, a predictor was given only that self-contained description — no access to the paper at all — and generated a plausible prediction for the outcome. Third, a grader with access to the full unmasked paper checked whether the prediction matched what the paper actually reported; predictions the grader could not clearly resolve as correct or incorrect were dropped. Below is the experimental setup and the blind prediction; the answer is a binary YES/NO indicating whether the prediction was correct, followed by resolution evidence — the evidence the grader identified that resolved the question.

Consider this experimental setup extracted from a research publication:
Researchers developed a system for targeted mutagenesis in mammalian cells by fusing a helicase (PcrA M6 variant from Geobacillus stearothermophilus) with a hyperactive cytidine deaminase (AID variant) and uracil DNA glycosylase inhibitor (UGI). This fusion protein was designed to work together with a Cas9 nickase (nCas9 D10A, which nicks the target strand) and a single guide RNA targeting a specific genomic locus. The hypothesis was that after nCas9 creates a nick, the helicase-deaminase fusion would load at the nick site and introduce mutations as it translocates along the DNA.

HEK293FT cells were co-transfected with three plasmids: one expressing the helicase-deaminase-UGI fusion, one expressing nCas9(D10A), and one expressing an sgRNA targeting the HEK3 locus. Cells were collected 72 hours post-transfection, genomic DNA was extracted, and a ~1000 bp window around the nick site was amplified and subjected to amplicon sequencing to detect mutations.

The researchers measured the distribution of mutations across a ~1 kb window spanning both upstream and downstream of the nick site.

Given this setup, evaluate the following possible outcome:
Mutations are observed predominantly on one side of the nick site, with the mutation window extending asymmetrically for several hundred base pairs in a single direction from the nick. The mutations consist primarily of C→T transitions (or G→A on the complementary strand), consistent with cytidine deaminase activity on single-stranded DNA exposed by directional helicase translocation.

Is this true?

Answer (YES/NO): YES